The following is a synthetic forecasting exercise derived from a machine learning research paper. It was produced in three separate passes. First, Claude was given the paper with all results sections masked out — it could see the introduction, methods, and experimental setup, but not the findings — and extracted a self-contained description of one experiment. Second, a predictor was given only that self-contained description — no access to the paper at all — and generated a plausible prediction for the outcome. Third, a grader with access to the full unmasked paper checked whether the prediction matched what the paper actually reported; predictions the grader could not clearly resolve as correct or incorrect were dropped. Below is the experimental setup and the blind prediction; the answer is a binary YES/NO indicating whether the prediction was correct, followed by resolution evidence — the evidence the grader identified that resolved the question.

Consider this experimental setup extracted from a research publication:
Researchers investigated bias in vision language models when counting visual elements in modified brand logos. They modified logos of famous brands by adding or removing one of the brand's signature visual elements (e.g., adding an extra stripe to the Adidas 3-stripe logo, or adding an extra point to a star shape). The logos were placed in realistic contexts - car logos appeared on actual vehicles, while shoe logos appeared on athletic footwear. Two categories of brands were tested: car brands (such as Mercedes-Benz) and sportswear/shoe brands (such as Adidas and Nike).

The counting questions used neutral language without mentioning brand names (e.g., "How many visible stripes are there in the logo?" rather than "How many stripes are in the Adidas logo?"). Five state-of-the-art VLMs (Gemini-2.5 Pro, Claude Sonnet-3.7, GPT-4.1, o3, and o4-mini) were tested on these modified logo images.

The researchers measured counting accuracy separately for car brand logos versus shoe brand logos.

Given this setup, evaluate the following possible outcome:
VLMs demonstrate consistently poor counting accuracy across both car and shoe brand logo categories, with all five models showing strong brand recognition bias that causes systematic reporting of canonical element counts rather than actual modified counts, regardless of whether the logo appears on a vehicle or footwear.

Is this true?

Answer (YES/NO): NO